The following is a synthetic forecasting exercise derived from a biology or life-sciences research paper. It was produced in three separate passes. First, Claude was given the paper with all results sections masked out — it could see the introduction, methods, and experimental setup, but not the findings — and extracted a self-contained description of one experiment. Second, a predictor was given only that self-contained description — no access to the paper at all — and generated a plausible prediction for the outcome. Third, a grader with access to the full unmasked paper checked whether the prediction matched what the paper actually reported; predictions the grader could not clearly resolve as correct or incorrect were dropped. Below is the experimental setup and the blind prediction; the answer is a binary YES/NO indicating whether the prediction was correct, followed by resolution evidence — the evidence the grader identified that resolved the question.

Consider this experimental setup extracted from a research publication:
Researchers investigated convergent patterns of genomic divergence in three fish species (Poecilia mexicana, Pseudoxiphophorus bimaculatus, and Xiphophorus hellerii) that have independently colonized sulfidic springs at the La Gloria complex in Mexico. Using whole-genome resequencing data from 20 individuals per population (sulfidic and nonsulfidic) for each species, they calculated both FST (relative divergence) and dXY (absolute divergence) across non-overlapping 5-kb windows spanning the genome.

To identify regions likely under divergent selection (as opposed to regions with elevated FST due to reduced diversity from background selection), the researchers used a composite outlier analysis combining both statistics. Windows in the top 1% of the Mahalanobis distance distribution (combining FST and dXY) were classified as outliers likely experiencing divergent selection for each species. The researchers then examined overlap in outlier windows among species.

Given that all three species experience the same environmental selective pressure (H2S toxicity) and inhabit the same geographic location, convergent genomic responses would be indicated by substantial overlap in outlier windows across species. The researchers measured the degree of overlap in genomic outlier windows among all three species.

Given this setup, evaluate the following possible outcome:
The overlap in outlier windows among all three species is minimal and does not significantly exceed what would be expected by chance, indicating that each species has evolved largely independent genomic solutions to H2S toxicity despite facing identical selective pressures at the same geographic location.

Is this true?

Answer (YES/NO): NO